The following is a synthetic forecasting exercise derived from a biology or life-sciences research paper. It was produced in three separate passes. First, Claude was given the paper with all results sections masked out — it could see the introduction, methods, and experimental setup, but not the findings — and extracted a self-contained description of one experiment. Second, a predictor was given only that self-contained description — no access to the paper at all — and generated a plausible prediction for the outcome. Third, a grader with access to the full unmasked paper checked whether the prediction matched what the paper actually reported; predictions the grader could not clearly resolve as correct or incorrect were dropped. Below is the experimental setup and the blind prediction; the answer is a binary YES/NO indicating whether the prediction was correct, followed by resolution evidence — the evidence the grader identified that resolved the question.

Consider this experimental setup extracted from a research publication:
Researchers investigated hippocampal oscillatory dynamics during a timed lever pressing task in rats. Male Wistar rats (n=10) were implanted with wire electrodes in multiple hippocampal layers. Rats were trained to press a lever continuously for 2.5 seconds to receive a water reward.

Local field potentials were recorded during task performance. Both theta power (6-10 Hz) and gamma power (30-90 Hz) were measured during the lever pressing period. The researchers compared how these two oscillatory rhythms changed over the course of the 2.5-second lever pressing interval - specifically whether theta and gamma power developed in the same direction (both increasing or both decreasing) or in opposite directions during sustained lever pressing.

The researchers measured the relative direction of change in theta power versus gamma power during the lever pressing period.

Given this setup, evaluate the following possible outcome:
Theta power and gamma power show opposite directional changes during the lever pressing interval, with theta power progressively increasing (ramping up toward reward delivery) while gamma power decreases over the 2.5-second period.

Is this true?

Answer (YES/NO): NO